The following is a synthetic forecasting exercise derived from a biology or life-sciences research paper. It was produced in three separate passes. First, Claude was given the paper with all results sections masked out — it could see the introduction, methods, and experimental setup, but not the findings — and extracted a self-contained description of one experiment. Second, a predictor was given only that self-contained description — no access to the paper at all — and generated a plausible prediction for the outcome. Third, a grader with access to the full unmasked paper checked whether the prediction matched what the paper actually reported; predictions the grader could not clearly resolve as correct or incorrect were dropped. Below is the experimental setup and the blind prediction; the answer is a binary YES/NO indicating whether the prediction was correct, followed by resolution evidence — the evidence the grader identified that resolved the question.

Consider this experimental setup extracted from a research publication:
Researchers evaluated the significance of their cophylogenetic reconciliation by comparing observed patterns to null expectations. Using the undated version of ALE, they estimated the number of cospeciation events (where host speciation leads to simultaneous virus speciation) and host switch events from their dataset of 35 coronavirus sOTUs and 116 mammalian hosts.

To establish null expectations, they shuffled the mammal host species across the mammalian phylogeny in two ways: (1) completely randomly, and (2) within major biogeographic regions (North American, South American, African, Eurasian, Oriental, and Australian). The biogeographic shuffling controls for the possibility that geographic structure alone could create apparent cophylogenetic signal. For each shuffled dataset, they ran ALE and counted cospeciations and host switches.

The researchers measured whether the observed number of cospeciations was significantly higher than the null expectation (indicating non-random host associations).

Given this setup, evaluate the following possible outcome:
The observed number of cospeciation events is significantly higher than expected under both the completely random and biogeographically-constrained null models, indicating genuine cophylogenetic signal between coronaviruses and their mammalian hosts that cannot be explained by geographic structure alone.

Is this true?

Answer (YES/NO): YES